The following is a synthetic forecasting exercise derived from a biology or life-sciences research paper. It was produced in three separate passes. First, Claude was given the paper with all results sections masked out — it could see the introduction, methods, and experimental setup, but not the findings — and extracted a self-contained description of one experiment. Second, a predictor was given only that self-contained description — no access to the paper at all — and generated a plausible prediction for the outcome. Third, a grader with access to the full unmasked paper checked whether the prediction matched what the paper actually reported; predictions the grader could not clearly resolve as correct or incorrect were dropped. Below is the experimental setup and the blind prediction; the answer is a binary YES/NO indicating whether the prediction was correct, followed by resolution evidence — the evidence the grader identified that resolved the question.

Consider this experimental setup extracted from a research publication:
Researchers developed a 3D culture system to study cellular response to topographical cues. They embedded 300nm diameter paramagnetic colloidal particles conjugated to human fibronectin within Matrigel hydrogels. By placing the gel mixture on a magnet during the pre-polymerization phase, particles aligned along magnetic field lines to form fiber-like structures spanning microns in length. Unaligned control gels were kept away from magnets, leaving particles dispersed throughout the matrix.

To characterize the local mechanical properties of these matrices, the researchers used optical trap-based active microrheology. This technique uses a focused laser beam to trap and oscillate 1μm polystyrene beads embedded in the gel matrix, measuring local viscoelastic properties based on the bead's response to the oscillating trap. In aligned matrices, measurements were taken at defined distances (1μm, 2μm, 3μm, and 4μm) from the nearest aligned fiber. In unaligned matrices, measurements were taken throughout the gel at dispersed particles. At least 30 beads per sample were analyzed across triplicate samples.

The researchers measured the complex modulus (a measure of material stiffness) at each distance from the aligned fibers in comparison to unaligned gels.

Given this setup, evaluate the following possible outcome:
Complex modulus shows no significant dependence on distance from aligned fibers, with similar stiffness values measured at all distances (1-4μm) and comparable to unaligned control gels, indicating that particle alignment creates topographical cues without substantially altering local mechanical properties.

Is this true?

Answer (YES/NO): NO